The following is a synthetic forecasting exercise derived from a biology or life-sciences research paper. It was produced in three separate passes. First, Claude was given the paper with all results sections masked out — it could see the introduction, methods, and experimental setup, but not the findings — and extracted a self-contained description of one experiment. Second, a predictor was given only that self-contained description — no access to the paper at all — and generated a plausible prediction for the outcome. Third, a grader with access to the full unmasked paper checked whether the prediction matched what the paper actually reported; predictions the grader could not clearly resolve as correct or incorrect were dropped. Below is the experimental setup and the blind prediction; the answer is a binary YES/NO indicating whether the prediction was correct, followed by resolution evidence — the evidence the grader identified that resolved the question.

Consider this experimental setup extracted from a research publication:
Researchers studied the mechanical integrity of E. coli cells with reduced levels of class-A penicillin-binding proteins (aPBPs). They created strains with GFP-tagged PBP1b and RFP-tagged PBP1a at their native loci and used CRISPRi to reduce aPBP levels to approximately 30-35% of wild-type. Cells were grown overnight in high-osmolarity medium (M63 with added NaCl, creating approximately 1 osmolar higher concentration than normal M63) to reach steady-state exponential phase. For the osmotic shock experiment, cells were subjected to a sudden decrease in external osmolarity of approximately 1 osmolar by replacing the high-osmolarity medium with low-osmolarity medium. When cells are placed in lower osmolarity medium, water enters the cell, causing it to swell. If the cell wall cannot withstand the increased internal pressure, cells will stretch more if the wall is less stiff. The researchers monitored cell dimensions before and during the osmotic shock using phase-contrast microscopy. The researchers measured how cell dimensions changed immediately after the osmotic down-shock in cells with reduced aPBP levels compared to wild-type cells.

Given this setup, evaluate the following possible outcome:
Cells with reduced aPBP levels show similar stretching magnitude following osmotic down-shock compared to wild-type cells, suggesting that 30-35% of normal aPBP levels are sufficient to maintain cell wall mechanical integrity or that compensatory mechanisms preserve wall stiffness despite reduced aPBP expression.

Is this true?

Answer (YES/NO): NO